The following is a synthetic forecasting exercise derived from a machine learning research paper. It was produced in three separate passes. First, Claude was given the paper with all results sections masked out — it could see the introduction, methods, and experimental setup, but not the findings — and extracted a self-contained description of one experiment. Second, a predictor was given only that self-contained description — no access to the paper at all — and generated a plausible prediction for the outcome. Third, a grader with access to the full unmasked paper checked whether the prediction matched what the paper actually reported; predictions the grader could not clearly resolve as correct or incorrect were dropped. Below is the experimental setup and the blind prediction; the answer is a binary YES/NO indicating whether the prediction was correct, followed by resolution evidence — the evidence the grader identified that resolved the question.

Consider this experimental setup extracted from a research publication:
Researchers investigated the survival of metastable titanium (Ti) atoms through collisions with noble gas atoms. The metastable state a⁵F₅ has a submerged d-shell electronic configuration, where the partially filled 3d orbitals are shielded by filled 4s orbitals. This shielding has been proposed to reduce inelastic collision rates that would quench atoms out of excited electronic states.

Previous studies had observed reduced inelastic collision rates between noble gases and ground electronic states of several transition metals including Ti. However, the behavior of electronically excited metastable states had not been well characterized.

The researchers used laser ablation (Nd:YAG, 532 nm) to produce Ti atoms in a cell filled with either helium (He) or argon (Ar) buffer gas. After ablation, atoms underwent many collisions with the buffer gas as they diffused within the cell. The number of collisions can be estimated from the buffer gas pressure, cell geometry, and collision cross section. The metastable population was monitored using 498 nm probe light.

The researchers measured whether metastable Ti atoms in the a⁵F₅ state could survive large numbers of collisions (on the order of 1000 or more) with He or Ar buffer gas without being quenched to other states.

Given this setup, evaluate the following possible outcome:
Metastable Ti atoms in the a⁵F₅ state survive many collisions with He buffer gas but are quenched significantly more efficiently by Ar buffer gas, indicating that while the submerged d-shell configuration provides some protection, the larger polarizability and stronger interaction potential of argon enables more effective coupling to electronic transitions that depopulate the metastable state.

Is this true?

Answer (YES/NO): NO